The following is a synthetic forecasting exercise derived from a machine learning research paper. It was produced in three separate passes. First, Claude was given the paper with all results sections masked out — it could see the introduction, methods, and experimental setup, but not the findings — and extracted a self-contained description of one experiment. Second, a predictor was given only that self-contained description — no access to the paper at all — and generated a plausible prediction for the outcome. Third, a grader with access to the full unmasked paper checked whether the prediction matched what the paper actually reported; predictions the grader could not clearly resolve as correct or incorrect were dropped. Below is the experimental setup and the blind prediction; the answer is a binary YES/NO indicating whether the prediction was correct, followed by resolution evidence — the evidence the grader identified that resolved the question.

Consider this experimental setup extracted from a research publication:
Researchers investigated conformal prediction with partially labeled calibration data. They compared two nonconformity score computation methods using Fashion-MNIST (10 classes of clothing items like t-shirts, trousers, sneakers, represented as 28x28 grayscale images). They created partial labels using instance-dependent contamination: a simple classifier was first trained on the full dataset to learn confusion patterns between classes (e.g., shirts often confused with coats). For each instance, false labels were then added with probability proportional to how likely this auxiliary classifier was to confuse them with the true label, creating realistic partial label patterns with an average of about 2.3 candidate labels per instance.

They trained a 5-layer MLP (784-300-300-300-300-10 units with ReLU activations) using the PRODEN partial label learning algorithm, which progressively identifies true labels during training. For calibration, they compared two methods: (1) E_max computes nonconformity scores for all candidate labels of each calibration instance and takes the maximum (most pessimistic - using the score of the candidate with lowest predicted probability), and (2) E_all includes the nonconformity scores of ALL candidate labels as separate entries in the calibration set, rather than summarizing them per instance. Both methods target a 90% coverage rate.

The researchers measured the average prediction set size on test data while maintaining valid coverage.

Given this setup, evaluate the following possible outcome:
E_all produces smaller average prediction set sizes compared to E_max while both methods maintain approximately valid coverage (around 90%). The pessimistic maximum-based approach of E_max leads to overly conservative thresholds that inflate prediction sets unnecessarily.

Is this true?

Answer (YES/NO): YES